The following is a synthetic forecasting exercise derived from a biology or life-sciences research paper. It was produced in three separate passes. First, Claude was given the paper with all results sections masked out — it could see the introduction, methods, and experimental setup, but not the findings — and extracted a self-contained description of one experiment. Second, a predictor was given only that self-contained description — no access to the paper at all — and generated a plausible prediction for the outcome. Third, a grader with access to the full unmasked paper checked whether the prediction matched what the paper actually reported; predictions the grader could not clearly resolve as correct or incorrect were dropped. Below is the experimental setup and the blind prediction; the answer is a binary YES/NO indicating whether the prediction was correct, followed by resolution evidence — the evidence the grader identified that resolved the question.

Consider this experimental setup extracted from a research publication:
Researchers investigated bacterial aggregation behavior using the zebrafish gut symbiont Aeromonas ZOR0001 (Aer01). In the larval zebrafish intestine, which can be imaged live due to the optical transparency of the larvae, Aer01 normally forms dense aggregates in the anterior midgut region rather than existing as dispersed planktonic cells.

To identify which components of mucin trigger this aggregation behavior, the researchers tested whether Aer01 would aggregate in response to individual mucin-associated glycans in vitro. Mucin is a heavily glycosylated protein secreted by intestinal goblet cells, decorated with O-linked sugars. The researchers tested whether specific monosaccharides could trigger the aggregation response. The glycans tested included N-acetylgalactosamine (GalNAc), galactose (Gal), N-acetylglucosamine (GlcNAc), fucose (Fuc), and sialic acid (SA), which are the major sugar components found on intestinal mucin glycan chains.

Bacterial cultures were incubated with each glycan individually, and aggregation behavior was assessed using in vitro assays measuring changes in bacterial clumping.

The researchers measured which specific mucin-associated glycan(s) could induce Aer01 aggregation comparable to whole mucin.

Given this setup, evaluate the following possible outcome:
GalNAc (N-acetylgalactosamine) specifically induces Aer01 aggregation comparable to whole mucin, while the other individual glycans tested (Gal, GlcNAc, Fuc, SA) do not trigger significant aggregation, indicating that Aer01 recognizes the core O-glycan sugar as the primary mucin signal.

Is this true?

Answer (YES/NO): NO